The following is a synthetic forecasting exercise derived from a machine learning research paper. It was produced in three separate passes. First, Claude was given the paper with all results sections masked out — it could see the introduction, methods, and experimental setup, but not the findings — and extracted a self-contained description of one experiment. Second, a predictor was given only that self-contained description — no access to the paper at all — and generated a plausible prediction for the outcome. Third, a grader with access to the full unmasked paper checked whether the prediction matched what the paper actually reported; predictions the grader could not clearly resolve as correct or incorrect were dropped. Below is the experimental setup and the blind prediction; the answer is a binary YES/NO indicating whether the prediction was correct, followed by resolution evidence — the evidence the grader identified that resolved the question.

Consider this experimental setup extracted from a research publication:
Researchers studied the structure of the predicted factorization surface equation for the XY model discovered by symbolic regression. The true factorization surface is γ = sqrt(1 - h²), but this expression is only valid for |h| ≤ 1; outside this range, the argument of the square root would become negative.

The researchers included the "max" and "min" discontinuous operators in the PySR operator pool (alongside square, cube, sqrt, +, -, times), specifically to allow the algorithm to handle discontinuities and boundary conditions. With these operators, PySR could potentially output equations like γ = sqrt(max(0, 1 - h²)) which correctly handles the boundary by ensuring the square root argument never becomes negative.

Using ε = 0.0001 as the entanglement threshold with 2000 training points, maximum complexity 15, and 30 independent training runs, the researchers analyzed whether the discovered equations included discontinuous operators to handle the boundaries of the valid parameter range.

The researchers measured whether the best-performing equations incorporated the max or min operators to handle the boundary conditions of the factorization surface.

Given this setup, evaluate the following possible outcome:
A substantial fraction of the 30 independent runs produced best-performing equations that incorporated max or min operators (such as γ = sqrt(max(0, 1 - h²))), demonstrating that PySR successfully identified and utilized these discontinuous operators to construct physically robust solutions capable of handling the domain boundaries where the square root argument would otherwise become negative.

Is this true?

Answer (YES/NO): YES